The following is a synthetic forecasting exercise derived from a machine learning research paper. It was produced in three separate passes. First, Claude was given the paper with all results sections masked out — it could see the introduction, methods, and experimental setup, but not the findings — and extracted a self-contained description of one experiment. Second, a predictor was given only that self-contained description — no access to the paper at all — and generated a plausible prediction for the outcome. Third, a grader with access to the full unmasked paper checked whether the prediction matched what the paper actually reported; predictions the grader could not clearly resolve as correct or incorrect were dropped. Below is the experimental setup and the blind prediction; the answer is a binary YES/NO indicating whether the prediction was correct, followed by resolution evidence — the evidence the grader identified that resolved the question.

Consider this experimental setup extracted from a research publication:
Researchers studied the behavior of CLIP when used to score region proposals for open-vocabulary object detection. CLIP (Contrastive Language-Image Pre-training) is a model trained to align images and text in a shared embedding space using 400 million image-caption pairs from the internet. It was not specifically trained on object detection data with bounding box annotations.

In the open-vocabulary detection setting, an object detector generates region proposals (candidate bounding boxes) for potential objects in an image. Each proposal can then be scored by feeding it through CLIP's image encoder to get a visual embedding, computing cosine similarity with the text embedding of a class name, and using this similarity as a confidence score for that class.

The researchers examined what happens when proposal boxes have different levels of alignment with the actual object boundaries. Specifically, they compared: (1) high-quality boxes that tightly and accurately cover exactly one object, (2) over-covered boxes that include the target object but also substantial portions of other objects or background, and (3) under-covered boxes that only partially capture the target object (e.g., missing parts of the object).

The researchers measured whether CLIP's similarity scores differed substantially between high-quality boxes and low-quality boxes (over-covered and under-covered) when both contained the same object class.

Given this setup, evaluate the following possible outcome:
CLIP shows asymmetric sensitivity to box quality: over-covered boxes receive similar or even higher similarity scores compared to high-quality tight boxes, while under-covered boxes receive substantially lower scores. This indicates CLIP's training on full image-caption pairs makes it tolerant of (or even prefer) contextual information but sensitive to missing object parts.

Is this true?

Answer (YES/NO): NO